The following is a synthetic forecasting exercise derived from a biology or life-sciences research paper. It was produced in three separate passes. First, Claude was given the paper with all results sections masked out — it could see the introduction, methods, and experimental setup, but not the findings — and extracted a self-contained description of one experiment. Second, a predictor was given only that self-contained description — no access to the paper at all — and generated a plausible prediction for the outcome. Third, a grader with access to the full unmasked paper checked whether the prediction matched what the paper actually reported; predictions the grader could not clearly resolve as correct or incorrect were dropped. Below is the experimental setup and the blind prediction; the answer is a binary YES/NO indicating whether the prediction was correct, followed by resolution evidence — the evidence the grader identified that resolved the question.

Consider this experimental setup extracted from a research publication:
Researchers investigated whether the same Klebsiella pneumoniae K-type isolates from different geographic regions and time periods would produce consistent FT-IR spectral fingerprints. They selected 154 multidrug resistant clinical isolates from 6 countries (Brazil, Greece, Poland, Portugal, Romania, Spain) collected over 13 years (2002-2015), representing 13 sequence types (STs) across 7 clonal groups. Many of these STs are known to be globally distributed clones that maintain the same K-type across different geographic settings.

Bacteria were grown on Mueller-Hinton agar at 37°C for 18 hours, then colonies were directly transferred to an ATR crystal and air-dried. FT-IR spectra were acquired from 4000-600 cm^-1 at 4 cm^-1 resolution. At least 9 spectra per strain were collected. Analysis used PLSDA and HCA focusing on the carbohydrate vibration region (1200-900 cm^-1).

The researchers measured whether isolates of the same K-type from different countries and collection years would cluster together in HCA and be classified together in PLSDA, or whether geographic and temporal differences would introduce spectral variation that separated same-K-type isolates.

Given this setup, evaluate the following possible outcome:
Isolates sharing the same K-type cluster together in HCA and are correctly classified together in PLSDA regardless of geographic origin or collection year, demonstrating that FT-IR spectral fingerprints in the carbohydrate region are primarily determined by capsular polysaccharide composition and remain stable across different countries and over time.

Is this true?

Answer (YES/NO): YES